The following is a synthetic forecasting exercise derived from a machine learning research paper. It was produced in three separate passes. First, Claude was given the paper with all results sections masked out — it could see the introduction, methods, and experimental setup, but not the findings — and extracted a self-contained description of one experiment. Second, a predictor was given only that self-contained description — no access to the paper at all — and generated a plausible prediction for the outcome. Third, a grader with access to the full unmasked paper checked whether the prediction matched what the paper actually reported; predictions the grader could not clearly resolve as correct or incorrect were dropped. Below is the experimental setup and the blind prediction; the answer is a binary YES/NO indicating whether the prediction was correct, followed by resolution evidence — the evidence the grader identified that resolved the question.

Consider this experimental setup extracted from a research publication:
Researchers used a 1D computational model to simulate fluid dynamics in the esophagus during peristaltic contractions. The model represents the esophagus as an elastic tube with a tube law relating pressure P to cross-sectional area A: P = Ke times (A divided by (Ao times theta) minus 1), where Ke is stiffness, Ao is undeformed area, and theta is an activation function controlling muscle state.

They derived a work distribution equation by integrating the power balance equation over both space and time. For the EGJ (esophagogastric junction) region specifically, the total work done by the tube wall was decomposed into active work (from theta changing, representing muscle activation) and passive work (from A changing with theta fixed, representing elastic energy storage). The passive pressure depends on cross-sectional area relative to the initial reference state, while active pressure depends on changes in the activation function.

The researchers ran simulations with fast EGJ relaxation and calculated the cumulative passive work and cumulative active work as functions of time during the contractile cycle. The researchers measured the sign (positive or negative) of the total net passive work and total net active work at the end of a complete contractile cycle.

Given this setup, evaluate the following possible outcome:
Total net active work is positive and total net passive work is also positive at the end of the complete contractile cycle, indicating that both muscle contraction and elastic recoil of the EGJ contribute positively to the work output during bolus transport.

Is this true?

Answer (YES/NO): NO